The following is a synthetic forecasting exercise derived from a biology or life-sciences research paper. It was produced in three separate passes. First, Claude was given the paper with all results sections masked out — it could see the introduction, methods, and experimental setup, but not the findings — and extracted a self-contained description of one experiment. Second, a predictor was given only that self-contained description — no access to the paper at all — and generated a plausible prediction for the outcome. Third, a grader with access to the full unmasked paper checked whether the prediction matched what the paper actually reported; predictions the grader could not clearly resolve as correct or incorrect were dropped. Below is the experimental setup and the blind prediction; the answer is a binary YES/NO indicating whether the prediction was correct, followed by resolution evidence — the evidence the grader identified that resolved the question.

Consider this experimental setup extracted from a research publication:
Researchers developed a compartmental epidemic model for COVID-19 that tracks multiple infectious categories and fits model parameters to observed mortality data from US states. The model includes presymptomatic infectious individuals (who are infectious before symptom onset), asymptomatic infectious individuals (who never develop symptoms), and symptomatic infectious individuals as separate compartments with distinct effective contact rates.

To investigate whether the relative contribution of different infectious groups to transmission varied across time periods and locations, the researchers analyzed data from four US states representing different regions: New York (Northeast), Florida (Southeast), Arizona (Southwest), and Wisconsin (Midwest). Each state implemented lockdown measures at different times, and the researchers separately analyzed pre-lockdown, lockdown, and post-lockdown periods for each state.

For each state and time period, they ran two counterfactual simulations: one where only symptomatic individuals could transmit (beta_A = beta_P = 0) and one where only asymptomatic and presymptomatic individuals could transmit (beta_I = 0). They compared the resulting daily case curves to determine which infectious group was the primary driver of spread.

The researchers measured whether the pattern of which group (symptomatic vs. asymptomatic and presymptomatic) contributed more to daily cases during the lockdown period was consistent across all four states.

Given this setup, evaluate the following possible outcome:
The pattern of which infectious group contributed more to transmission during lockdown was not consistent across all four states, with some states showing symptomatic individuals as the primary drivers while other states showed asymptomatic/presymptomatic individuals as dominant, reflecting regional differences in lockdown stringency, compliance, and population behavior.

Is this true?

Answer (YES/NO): YES